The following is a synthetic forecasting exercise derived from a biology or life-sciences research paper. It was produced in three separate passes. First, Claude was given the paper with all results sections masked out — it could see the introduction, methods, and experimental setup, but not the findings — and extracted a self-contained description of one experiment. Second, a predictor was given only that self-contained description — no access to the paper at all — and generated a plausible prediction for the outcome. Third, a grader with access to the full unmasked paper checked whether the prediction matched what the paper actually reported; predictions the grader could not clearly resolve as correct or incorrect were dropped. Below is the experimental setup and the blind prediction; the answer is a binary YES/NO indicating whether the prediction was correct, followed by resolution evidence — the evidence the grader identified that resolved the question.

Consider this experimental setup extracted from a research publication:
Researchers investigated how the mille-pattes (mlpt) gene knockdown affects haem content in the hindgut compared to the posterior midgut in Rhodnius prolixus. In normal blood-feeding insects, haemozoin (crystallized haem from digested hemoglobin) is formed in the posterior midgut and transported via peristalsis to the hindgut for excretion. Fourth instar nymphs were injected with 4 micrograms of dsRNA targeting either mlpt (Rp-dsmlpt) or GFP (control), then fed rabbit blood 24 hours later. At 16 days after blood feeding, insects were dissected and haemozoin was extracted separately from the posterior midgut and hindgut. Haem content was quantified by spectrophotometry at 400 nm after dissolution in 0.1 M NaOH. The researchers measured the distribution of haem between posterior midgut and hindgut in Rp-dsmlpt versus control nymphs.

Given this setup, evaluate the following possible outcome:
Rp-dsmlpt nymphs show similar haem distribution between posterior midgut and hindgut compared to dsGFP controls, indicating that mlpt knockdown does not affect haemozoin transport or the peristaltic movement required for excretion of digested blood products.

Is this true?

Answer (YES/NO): NO